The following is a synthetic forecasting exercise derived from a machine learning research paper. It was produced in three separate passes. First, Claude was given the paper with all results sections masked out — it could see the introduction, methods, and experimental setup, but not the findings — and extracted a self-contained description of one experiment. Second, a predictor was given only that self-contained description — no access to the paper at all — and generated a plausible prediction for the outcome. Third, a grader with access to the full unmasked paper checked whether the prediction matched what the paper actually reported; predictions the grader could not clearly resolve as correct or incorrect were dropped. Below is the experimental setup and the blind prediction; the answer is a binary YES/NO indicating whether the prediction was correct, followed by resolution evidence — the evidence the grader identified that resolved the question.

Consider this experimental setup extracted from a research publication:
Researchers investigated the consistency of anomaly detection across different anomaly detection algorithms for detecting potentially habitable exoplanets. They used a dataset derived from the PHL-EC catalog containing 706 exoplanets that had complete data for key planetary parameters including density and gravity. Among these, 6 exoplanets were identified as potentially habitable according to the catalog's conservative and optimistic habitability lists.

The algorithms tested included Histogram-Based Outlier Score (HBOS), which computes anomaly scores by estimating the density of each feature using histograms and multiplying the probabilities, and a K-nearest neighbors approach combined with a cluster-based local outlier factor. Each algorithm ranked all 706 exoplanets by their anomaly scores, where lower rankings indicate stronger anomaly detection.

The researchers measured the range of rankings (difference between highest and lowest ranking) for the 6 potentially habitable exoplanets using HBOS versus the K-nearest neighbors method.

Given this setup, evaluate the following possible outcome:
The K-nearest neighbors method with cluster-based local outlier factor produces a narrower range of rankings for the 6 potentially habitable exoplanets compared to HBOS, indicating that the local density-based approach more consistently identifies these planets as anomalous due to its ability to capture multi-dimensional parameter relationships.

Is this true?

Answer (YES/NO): YES